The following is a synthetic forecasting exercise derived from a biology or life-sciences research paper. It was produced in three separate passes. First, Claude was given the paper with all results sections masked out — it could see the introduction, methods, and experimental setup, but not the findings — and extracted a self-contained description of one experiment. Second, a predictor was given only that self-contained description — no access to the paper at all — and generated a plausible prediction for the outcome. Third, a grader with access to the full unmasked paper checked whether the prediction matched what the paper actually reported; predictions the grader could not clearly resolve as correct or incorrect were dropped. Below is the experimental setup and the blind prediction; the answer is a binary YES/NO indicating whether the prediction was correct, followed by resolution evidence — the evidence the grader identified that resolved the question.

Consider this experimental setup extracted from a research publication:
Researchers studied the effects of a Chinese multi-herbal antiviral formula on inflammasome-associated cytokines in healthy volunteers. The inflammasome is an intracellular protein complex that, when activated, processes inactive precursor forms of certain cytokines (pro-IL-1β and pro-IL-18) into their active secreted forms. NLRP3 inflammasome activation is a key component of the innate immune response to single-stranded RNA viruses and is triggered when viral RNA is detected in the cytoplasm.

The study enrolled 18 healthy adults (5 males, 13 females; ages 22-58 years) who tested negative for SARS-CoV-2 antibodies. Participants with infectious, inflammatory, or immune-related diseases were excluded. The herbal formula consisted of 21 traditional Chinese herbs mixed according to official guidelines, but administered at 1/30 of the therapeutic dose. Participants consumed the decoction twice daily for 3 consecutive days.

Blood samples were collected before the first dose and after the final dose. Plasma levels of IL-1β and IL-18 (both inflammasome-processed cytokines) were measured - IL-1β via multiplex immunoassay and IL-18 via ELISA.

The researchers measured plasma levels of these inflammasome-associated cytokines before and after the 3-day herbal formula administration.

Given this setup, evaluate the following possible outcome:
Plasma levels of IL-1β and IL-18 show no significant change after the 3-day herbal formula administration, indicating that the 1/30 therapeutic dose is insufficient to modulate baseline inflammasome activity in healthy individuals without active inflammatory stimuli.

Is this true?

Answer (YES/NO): NO